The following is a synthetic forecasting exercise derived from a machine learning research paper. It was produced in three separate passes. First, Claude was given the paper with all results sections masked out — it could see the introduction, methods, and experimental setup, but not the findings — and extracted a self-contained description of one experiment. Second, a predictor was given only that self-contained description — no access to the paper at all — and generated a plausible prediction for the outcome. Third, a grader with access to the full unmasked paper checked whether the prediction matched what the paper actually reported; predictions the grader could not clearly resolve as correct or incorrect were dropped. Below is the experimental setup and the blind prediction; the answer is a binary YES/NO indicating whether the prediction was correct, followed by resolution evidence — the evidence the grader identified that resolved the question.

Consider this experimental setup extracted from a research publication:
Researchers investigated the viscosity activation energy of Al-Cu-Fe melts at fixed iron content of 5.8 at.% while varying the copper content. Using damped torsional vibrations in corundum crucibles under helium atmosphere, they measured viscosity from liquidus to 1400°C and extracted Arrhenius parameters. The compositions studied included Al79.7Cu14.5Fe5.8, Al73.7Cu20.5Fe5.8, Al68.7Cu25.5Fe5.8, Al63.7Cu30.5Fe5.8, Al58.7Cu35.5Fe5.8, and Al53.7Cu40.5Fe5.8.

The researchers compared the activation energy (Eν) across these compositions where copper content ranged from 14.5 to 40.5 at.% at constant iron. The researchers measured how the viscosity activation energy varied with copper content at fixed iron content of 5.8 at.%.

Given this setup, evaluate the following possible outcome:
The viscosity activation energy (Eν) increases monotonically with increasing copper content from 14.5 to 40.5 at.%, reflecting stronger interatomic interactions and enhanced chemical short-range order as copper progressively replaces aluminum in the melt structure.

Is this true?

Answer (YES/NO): NO